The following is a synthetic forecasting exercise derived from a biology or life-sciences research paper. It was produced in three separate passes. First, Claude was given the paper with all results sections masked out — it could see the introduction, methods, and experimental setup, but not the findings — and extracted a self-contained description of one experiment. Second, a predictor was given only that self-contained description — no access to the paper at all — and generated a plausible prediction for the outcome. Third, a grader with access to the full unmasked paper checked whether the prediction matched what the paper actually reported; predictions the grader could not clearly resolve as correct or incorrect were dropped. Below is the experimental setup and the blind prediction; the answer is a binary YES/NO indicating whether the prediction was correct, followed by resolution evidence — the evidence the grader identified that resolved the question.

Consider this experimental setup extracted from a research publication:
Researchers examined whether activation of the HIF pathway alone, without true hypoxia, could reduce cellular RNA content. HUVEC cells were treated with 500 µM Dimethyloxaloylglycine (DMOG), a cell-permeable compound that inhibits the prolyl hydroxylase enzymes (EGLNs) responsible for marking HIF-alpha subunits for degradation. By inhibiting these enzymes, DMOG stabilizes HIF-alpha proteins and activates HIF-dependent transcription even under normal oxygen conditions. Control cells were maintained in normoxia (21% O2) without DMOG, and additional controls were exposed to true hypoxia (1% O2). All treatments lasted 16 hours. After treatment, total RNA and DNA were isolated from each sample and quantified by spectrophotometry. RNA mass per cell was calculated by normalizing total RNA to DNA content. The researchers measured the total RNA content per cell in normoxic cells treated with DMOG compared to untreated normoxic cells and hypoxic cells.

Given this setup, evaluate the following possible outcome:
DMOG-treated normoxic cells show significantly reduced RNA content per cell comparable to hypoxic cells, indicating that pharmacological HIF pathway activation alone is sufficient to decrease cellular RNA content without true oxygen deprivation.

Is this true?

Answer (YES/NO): YES